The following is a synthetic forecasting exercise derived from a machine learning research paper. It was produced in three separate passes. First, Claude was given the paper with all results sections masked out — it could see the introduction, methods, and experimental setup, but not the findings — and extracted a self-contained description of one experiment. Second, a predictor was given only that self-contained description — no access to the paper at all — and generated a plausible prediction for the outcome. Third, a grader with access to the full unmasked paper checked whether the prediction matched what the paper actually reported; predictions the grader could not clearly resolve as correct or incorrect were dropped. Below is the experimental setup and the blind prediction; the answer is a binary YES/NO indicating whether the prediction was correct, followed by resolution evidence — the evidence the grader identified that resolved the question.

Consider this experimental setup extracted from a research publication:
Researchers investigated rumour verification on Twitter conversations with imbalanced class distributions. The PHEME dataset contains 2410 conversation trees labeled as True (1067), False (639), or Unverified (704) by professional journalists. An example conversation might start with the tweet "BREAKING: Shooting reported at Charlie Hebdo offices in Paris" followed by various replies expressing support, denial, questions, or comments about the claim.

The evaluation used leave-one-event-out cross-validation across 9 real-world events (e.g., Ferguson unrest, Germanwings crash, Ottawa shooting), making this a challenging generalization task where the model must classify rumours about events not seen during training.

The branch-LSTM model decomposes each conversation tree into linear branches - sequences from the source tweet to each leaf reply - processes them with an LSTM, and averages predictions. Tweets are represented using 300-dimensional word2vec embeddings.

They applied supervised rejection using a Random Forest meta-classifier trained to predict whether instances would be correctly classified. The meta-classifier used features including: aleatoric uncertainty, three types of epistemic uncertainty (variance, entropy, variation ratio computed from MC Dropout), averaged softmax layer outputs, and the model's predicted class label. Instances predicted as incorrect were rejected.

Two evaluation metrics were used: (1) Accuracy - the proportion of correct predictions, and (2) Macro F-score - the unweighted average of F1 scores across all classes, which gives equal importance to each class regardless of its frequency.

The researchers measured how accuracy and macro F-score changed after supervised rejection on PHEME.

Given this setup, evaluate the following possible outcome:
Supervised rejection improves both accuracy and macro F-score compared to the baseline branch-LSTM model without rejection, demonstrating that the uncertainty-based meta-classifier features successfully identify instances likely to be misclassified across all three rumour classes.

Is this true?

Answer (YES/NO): NO